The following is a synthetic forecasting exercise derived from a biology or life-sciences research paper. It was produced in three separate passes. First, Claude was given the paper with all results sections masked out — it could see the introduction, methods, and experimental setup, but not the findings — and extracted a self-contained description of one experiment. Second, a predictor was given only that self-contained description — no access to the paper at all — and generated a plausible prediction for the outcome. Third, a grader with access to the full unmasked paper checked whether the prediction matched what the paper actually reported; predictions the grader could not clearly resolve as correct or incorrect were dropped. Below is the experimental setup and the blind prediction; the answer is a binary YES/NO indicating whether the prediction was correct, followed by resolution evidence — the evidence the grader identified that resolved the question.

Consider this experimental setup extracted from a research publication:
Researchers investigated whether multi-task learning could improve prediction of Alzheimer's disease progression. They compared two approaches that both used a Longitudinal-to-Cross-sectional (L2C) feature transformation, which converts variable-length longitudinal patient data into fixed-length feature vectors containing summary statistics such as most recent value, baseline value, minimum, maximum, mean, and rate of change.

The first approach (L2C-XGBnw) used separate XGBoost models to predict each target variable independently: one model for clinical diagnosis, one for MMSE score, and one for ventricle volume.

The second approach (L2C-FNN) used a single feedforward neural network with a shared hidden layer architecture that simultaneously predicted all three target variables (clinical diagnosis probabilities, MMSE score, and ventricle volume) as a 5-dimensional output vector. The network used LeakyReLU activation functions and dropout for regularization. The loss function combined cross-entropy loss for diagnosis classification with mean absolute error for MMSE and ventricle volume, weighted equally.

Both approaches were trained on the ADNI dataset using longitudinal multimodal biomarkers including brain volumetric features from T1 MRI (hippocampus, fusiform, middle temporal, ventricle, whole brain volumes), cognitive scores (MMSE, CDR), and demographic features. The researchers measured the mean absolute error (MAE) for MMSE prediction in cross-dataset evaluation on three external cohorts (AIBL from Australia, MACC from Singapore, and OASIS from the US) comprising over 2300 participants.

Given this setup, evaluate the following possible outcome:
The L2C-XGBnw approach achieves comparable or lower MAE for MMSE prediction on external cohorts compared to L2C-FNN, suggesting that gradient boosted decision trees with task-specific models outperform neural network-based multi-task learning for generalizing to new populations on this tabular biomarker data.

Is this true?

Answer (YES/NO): NO